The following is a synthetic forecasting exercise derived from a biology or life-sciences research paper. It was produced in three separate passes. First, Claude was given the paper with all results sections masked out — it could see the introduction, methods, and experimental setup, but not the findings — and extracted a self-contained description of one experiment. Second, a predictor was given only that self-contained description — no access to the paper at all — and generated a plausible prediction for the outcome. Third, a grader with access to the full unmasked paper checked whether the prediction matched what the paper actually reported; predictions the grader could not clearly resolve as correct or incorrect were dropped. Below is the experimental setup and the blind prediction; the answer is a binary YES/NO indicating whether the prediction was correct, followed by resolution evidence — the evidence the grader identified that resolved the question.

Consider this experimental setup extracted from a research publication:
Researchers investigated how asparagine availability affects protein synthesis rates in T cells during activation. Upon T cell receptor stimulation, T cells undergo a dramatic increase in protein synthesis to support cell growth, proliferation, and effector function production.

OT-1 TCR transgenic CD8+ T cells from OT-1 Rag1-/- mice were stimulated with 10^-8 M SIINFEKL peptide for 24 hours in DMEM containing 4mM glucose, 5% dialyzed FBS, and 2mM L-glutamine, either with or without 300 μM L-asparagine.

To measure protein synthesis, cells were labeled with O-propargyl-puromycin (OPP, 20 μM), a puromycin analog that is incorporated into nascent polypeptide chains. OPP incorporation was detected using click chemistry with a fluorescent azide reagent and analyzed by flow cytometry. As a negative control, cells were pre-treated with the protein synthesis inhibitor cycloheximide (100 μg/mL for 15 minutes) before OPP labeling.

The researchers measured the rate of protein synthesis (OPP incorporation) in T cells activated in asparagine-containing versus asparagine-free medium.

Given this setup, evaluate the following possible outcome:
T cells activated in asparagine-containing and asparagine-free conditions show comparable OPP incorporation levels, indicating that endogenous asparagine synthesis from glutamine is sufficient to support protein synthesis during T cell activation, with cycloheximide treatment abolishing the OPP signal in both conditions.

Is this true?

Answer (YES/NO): NO